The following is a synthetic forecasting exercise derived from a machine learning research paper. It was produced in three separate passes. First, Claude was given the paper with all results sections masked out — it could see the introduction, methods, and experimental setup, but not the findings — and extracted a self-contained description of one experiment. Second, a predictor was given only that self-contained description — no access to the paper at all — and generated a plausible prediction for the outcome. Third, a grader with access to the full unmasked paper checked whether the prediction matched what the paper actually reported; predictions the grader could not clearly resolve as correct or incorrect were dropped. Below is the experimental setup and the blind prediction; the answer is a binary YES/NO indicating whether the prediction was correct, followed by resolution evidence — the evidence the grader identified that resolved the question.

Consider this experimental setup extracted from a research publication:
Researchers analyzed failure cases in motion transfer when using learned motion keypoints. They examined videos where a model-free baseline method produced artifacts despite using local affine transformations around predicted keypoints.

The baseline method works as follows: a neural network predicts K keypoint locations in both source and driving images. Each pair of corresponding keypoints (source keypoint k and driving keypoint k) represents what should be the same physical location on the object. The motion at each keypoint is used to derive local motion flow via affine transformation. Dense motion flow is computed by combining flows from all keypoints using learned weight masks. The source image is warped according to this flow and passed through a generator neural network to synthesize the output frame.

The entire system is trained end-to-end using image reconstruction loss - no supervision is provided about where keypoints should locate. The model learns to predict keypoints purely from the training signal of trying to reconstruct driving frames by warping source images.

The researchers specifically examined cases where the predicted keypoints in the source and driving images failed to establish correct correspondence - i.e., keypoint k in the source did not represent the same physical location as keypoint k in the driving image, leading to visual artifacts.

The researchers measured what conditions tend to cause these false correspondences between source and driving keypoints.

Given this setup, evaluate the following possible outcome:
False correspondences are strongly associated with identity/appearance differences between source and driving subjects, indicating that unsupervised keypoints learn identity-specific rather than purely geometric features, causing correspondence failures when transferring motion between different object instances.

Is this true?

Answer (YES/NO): NO